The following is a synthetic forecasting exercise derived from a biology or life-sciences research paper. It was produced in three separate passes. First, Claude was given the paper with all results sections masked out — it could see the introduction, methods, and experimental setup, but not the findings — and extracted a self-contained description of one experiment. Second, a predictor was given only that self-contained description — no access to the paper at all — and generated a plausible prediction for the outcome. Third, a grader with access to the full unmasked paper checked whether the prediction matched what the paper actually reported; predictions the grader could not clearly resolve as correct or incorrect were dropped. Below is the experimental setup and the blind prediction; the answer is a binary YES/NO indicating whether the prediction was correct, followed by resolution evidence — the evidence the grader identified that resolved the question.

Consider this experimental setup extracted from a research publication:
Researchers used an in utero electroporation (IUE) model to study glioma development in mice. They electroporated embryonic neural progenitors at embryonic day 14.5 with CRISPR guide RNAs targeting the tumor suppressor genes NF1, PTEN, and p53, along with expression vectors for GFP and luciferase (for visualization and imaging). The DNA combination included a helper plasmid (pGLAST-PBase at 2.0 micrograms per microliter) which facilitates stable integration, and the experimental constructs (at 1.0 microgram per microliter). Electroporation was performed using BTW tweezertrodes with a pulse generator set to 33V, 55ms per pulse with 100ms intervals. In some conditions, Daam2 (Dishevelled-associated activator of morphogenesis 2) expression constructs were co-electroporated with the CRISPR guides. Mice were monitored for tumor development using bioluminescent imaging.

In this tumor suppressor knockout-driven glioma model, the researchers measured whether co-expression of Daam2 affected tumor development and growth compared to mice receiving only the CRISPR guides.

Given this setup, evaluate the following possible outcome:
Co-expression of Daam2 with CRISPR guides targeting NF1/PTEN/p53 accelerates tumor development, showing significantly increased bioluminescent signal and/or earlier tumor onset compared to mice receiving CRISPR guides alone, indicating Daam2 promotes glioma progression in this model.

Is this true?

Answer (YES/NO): YES